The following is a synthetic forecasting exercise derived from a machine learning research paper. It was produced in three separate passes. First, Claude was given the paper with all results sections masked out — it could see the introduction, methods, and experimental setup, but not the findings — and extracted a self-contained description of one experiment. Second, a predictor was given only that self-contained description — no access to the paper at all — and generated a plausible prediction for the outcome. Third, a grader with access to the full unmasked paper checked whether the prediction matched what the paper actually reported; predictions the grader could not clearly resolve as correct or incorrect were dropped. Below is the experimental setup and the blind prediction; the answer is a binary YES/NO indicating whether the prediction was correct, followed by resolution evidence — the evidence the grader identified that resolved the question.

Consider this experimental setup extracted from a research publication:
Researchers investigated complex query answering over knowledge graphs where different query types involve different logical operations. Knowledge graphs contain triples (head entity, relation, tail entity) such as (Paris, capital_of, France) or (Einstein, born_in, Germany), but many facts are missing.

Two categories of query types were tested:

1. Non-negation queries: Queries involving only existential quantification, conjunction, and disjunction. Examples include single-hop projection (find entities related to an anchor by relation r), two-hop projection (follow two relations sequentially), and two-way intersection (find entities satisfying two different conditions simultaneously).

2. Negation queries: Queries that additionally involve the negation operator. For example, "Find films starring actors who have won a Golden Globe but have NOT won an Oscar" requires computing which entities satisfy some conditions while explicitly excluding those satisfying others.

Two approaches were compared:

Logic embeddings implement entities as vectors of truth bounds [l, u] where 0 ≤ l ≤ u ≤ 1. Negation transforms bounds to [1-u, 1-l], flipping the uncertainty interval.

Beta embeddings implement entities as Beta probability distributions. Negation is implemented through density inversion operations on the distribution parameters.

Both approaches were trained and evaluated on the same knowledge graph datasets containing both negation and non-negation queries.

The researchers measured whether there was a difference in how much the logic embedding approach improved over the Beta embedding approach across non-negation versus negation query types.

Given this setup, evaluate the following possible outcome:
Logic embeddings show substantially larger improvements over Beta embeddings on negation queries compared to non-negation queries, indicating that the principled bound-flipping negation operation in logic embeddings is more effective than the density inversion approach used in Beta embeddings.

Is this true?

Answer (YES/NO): NO